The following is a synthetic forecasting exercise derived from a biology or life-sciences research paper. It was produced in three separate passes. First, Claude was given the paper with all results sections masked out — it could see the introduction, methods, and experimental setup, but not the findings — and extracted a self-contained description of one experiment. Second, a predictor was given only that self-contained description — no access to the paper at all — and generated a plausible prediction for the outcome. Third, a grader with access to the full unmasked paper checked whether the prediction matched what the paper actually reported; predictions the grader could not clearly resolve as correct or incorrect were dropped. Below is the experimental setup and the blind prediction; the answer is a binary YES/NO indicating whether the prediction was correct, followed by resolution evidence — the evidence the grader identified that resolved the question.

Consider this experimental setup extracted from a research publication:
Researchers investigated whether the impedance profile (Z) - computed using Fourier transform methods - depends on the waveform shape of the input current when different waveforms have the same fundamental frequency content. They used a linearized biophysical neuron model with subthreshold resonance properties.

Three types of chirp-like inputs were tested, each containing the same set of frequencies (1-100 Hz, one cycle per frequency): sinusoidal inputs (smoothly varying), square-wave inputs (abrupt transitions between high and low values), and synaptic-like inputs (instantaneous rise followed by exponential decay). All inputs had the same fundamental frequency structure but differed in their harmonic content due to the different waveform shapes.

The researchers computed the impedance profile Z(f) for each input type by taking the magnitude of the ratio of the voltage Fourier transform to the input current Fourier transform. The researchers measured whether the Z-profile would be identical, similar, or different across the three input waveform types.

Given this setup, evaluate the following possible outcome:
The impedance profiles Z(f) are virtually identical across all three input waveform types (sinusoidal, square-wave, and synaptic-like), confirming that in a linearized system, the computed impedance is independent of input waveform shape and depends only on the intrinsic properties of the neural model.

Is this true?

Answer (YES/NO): YES